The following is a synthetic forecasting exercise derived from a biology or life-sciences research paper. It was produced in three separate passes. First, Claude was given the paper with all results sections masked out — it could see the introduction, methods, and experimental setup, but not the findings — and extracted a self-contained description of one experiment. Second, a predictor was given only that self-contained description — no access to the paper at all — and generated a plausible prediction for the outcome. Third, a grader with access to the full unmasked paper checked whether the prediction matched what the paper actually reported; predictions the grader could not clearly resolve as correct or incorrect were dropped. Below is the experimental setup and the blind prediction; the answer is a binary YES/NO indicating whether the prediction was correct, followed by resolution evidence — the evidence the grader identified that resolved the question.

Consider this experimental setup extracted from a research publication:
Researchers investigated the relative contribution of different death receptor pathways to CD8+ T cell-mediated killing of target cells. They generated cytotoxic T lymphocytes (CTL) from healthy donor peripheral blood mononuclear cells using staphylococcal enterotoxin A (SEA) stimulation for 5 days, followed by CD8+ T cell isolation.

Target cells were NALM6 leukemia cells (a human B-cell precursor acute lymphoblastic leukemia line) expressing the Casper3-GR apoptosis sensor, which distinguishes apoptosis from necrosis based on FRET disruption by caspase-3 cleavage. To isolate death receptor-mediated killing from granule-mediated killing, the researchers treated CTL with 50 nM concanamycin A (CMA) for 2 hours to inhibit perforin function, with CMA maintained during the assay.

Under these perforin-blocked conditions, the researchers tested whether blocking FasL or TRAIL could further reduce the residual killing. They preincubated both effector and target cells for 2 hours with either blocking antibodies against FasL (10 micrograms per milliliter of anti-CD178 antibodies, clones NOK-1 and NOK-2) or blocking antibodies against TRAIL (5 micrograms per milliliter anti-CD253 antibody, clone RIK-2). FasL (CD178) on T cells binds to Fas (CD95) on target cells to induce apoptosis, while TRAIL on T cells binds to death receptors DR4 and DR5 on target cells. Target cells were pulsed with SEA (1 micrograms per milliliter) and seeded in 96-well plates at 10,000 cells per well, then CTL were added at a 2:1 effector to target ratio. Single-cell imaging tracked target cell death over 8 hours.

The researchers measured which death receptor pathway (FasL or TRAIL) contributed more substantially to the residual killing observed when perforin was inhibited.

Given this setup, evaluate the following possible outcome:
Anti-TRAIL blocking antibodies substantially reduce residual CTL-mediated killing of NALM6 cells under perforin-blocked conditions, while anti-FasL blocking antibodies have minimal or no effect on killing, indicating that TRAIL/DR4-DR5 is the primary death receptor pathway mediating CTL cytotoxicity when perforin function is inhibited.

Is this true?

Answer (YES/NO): NO